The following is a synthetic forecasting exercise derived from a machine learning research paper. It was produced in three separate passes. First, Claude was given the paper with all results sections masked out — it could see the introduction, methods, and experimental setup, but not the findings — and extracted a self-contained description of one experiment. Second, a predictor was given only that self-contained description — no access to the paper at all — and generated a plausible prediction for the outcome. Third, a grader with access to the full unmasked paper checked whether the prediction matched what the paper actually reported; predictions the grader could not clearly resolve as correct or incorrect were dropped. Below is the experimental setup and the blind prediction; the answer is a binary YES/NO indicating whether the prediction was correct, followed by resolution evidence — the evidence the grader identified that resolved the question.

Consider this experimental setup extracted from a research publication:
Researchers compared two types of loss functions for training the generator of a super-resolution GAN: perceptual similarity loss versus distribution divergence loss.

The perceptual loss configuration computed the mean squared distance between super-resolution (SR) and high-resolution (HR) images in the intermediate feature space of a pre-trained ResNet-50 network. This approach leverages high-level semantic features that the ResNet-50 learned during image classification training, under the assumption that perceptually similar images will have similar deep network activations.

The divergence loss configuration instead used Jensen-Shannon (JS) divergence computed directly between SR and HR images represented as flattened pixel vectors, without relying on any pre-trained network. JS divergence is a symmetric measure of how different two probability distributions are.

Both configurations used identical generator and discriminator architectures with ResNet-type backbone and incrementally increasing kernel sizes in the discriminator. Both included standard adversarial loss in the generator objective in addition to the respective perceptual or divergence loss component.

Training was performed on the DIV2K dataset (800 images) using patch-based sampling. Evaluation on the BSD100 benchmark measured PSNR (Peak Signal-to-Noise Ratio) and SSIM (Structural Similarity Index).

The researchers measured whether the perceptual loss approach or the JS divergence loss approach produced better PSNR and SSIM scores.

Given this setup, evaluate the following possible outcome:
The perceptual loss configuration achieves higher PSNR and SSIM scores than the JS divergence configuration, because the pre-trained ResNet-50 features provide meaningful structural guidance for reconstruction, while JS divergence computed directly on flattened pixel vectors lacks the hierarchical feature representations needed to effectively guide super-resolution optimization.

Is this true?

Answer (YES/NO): NO